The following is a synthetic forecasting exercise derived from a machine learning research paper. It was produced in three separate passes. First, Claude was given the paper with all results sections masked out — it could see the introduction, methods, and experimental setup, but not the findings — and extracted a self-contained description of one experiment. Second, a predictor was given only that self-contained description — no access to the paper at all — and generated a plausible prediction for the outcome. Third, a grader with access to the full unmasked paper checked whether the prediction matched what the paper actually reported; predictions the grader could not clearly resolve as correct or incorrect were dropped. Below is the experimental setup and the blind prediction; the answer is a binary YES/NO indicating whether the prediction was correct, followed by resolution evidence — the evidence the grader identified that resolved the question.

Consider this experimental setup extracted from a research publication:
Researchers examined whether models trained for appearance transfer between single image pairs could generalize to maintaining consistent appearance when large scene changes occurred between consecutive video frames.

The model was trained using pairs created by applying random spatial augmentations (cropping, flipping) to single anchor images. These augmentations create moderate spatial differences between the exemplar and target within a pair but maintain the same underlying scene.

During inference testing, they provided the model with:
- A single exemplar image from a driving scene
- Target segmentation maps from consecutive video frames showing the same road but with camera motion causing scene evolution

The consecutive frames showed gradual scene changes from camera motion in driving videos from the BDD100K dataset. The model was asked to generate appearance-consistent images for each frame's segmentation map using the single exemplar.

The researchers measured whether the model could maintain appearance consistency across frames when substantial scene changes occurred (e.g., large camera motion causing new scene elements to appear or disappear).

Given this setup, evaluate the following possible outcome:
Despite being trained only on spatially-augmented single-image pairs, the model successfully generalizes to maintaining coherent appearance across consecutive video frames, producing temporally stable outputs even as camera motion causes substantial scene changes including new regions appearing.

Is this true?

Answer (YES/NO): NO